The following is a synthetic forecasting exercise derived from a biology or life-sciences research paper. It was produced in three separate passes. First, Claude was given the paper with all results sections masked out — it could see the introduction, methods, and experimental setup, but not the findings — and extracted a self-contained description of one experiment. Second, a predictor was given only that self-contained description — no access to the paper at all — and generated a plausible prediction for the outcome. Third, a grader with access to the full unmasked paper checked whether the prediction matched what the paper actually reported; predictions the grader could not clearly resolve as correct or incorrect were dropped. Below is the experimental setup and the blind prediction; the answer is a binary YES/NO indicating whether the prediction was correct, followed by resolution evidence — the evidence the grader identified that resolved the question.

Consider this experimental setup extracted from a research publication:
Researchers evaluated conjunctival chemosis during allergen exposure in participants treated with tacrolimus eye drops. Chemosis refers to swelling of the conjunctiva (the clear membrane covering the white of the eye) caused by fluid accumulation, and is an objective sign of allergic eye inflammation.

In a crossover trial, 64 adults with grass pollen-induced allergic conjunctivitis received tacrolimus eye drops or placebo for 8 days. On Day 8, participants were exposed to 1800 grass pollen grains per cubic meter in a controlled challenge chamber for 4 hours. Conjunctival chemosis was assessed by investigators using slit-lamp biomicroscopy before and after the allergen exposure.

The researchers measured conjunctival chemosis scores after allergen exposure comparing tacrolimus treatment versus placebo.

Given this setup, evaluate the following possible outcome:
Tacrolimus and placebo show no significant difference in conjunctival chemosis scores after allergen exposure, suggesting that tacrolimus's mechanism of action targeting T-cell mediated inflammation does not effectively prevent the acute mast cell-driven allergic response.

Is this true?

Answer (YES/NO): YES